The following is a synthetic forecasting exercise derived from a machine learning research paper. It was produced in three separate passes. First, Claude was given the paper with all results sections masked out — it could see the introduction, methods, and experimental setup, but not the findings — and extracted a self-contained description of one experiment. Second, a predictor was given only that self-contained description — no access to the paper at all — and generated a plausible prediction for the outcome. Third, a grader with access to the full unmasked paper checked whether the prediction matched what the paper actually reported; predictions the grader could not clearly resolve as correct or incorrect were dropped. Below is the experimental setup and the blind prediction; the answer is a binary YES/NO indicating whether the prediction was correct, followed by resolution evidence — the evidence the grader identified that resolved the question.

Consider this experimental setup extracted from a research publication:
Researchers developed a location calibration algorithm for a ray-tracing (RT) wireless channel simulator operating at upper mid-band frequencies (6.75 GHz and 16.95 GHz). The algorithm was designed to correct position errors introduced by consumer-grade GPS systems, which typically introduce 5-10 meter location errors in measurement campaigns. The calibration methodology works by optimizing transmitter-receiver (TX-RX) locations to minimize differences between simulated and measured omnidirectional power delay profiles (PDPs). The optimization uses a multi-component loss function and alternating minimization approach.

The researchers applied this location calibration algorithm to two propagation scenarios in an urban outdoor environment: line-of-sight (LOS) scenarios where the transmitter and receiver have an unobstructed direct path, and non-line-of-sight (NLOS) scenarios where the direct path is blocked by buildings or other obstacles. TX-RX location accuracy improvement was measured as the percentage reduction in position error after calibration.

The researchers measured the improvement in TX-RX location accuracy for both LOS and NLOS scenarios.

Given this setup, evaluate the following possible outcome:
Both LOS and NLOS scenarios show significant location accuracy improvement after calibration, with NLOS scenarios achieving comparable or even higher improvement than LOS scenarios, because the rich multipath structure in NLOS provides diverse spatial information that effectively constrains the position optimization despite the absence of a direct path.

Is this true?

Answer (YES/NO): NO